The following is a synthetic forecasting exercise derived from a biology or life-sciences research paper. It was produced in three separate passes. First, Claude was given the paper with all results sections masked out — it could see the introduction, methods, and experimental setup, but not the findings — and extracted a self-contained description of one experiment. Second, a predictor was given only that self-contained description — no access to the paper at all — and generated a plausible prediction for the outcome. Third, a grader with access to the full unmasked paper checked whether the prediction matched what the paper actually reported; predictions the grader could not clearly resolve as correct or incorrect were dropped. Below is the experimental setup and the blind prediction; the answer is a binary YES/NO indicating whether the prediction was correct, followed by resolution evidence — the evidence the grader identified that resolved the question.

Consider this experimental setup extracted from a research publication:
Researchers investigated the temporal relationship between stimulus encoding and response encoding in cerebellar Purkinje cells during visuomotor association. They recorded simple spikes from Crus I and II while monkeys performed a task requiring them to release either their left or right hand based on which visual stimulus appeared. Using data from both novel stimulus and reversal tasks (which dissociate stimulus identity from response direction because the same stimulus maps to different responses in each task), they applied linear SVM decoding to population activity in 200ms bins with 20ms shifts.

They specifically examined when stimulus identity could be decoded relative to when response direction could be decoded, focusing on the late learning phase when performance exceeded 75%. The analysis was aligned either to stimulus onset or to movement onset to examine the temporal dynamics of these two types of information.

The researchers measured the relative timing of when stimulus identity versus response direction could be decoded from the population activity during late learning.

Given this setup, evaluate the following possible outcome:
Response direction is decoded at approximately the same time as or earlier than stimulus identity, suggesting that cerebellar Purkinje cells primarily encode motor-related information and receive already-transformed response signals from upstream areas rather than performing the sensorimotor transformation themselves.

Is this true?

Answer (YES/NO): NO